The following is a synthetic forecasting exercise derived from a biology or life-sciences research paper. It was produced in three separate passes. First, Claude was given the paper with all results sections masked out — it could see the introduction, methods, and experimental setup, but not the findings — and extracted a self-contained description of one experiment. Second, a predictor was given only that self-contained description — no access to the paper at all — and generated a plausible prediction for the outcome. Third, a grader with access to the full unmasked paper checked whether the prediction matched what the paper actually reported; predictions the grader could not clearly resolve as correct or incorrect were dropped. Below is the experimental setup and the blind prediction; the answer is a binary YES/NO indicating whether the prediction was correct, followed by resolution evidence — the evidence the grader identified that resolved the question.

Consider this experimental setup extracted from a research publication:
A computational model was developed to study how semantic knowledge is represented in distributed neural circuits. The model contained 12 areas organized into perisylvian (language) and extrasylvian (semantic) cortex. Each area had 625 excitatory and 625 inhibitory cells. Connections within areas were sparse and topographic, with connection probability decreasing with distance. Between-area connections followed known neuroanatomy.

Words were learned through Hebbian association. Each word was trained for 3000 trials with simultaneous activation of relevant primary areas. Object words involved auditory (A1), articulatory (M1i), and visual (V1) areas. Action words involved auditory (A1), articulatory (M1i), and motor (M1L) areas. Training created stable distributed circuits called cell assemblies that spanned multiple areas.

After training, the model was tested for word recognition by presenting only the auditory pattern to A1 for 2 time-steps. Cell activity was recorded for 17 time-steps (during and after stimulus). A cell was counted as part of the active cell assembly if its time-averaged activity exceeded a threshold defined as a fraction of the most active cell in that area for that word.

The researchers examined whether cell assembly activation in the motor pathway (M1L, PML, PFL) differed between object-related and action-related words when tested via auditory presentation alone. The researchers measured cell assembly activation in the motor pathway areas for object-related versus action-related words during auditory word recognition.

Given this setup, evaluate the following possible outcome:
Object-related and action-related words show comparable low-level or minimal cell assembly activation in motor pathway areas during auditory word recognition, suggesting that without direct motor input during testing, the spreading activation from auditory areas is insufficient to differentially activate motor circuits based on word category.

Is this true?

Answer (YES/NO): NO